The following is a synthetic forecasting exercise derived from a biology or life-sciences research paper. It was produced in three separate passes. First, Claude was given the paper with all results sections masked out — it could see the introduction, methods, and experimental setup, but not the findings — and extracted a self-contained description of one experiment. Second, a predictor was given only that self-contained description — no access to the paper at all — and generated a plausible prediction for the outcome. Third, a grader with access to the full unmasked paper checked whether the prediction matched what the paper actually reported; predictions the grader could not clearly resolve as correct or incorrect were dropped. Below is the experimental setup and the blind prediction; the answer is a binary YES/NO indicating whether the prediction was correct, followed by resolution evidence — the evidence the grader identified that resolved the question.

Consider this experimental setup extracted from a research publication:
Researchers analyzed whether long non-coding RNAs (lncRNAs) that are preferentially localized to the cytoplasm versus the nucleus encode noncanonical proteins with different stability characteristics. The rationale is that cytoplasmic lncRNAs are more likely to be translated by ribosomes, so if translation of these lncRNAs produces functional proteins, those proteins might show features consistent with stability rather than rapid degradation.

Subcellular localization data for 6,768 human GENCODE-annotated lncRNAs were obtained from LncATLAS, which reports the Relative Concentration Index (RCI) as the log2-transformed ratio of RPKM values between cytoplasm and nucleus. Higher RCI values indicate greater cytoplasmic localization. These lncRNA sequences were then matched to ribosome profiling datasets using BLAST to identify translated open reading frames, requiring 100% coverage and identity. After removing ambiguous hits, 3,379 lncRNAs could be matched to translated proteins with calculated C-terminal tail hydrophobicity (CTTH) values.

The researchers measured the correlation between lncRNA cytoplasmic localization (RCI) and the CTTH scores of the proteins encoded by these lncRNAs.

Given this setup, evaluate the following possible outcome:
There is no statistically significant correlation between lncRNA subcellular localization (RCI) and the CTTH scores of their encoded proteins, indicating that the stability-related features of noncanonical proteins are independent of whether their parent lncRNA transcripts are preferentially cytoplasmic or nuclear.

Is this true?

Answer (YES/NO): NO